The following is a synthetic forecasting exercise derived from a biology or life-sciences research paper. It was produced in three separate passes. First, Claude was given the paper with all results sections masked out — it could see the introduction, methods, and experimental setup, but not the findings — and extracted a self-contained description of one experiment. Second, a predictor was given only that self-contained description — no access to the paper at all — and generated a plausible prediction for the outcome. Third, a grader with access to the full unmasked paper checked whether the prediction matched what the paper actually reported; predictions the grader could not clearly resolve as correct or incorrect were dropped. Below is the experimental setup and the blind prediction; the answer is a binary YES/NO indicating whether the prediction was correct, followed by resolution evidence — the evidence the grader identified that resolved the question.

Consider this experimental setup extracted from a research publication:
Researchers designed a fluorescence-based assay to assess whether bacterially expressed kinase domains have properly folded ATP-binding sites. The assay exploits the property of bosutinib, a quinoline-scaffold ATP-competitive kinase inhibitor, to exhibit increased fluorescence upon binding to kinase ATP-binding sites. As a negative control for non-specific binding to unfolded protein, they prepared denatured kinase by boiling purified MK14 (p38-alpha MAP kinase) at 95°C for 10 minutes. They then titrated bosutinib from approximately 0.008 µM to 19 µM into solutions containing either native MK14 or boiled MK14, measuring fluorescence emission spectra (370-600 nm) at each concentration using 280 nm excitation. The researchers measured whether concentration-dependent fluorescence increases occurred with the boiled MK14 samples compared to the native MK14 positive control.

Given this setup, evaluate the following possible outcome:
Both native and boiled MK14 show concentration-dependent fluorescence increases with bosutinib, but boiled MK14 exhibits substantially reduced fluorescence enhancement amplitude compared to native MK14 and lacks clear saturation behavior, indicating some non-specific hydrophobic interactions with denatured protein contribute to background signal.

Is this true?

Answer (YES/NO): NO